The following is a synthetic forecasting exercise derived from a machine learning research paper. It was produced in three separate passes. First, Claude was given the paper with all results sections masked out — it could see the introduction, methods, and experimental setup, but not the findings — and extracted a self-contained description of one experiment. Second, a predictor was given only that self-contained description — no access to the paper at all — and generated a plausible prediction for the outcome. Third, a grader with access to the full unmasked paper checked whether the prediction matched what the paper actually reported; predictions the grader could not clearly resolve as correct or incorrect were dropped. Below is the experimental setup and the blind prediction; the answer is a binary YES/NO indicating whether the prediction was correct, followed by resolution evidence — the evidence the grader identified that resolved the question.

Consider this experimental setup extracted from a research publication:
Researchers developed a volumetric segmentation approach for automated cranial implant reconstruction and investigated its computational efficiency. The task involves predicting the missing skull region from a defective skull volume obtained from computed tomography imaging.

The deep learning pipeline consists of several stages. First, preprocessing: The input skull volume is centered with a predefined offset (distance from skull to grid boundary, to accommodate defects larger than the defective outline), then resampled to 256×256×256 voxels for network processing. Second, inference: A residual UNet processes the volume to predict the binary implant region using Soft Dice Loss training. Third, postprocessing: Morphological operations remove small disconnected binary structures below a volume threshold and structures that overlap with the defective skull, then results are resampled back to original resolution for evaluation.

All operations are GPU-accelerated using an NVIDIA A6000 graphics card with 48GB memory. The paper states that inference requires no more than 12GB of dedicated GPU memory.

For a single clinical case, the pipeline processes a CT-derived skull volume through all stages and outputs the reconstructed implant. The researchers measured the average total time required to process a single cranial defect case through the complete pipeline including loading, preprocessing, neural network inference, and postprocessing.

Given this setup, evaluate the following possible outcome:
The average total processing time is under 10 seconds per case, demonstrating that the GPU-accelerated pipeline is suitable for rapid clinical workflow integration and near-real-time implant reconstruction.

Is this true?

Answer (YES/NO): YES